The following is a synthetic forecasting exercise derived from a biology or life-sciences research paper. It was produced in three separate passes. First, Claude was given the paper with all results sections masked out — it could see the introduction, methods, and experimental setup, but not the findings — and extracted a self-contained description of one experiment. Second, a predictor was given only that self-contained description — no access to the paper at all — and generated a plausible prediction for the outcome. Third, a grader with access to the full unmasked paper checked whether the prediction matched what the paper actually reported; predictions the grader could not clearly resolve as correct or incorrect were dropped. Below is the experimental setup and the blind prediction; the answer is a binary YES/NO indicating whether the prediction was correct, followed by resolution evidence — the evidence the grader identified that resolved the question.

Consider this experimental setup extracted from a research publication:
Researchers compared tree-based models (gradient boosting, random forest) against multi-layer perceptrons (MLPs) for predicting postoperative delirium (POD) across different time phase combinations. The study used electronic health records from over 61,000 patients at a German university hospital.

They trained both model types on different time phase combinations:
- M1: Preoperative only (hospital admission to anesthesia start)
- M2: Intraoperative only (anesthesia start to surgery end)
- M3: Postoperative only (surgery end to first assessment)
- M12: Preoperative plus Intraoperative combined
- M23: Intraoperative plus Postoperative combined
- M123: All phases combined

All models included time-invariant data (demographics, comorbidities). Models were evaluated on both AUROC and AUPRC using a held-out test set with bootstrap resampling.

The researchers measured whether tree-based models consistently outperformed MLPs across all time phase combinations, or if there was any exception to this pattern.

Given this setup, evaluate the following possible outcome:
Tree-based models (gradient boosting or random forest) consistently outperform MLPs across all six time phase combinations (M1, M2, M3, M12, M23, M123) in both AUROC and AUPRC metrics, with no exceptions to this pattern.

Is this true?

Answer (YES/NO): NO